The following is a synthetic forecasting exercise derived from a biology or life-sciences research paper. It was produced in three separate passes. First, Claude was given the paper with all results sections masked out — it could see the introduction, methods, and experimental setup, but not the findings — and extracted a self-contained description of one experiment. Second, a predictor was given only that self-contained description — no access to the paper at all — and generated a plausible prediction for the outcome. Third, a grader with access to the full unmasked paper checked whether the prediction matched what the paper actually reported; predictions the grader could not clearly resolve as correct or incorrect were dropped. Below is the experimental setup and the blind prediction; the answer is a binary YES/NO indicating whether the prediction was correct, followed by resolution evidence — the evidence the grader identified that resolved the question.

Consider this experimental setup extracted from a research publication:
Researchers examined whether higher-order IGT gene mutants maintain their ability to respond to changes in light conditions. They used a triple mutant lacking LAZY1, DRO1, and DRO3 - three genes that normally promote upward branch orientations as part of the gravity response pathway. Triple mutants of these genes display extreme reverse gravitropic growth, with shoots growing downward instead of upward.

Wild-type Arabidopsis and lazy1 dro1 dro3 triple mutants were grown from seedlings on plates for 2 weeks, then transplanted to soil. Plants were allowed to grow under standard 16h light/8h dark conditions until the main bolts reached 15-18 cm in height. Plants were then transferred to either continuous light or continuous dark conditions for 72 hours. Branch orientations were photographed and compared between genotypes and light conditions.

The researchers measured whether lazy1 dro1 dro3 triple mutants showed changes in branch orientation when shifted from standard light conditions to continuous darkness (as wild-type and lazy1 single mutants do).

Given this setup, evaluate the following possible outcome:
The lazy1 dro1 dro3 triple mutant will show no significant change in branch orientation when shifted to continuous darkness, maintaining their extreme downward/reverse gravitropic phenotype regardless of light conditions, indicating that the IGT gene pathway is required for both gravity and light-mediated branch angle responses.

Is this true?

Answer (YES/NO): YES